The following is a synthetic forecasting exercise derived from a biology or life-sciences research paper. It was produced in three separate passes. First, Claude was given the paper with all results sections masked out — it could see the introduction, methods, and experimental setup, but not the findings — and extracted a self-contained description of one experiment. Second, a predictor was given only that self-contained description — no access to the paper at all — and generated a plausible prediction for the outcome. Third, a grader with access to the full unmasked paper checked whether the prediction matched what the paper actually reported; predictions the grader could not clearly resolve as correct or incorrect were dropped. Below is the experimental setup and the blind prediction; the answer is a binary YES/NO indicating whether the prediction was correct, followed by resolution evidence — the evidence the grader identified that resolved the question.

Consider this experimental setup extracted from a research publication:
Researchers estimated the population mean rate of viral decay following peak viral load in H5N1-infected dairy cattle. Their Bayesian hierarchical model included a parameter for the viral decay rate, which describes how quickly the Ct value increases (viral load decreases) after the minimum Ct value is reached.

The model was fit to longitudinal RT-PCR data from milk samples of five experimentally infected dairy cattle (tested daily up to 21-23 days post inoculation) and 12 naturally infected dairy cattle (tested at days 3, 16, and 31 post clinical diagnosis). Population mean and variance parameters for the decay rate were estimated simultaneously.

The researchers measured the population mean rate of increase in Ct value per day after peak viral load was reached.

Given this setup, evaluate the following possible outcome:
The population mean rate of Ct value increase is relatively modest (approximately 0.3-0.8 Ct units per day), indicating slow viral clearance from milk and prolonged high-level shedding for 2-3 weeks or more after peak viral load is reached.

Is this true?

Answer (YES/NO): NO